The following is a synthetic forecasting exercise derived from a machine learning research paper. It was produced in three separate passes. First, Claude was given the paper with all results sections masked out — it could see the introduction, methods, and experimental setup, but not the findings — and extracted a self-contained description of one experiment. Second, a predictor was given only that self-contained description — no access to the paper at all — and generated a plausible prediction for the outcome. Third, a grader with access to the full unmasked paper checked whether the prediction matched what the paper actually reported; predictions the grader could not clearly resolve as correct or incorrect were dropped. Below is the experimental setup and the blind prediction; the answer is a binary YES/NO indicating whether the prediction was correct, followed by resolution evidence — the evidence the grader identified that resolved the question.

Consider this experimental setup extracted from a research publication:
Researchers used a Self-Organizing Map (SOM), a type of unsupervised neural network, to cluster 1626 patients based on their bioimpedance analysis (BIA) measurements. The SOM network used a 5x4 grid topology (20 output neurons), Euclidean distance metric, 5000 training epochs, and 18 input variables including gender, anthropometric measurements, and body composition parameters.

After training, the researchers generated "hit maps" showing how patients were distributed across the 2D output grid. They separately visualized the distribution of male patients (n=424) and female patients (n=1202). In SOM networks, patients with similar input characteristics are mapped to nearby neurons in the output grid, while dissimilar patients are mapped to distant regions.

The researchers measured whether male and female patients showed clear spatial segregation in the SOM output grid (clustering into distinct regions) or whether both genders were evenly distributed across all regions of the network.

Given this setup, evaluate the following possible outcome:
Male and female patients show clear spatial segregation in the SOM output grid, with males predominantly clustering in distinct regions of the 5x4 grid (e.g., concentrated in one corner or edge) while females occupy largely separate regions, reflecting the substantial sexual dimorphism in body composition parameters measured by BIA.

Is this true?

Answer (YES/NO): YES